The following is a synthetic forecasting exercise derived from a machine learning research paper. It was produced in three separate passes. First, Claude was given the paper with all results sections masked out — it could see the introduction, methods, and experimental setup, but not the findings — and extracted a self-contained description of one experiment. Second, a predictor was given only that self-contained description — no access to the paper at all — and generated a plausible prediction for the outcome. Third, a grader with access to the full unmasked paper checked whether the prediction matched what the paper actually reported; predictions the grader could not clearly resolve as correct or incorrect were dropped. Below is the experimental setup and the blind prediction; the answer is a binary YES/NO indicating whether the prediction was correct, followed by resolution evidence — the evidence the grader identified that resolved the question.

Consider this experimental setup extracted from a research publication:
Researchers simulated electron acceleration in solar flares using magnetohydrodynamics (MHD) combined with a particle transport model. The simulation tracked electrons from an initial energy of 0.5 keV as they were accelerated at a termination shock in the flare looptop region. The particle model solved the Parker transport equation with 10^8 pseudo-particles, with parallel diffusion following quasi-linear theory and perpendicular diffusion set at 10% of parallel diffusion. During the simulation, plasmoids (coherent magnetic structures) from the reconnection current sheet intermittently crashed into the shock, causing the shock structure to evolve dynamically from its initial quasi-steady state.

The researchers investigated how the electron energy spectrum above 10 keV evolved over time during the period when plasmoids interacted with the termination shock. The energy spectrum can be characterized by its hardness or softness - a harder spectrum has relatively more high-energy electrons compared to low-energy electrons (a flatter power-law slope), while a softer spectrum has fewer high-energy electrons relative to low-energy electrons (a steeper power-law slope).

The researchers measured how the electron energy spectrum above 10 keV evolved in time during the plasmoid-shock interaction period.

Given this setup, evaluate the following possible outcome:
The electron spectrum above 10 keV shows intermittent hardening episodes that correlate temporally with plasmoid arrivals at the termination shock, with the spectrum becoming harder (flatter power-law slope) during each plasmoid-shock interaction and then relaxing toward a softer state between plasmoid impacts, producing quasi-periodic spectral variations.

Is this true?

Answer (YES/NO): NO